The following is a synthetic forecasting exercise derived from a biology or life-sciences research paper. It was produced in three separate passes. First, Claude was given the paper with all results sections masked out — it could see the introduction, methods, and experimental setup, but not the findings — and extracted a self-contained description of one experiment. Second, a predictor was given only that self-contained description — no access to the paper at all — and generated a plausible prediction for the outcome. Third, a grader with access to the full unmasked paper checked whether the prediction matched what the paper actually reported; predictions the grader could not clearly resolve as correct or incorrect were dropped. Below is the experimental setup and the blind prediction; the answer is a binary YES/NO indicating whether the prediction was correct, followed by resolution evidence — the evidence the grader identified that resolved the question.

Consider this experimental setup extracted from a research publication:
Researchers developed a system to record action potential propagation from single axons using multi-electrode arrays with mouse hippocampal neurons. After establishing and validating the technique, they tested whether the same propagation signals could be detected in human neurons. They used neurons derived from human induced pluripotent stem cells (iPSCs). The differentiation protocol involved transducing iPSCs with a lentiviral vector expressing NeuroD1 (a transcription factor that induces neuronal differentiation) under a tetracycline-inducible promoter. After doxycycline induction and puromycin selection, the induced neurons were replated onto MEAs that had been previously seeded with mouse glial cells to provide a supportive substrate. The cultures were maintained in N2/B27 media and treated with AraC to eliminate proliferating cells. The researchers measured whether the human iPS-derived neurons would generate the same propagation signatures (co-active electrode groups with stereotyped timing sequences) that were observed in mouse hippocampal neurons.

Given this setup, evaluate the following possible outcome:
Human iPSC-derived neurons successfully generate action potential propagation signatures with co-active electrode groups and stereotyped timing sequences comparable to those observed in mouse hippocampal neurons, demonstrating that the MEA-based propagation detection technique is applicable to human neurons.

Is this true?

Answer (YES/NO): YES